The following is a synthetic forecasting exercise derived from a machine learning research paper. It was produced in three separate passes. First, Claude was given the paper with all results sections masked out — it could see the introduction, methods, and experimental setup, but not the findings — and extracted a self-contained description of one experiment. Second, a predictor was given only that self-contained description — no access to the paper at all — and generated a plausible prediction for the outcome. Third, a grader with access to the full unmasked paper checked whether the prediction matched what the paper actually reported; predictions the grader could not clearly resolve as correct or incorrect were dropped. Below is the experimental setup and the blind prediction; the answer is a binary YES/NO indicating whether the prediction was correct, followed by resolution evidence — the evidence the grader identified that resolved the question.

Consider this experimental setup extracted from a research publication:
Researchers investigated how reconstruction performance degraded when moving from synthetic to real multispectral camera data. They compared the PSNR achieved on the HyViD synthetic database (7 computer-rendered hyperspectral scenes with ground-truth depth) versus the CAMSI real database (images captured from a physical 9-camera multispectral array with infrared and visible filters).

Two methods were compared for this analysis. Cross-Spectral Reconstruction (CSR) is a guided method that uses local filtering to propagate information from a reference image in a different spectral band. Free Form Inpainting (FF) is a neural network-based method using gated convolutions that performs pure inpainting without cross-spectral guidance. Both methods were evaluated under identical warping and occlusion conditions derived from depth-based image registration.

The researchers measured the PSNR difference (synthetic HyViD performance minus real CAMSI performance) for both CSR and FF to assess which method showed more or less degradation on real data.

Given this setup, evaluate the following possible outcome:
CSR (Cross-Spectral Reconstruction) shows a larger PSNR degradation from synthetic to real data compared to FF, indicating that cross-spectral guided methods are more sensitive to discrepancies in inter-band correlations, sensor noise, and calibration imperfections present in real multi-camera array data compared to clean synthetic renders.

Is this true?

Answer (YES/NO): YES